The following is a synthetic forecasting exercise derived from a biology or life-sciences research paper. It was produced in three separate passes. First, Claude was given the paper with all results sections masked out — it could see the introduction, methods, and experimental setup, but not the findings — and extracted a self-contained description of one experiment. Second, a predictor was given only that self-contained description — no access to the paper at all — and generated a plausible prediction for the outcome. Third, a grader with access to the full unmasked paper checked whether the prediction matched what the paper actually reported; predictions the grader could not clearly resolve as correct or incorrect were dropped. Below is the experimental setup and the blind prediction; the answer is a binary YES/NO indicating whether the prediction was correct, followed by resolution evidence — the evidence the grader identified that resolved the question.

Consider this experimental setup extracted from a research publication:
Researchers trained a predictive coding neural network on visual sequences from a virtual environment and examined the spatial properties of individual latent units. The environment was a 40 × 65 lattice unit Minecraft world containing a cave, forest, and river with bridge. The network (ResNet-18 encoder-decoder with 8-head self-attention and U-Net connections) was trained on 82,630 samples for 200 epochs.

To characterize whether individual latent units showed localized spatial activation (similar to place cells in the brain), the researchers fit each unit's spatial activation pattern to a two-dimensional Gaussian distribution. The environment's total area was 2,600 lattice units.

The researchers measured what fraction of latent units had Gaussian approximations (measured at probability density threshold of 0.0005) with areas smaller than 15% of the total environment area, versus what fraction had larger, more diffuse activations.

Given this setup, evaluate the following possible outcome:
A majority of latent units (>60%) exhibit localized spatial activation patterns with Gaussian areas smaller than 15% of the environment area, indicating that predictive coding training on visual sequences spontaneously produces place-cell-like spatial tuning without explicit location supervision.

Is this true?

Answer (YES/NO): YES